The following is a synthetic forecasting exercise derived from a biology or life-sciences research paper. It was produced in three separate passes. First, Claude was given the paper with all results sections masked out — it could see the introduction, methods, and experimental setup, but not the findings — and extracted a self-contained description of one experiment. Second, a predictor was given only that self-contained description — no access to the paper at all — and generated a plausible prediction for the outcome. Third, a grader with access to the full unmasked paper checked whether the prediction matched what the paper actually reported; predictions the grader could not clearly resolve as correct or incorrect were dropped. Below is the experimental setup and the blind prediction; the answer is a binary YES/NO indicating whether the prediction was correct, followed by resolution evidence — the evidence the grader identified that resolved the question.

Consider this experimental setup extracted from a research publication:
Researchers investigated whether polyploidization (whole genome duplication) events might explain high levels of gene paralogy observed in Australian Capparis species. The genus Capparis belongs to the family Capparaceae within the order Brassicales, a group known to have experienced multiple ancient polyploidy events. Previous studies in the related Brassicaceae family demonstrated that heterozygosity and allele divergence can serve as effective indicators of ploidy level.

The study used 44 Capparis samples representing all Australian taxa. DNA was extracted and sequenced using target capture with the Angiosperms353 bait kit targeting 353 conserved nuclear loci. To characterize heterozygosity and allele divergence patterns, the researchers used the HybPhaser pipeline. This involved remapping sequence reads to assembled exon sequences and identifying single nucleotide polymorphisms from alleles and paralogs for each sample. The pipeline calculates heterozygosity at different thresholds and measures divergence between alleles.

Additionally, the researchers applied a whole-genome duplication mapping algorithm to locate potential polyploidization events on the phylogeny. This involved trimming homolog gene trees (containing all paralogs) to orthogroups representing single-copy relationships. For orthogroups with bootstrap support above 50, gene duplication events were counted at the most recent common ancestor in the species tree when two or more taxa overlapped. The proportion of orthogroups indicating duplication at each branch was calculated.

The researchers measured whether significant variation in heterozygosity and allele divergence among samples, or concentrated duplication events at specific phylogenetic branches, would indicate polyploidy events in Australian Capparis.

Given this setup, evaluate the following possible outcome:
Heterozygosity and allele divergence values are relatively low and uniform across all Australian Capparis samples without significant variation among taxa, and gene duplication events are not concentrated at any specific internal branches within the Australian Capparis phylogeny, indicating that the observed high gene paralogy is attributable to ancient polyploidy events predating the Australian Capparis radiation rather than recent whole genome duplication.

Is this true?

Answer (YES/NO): NO